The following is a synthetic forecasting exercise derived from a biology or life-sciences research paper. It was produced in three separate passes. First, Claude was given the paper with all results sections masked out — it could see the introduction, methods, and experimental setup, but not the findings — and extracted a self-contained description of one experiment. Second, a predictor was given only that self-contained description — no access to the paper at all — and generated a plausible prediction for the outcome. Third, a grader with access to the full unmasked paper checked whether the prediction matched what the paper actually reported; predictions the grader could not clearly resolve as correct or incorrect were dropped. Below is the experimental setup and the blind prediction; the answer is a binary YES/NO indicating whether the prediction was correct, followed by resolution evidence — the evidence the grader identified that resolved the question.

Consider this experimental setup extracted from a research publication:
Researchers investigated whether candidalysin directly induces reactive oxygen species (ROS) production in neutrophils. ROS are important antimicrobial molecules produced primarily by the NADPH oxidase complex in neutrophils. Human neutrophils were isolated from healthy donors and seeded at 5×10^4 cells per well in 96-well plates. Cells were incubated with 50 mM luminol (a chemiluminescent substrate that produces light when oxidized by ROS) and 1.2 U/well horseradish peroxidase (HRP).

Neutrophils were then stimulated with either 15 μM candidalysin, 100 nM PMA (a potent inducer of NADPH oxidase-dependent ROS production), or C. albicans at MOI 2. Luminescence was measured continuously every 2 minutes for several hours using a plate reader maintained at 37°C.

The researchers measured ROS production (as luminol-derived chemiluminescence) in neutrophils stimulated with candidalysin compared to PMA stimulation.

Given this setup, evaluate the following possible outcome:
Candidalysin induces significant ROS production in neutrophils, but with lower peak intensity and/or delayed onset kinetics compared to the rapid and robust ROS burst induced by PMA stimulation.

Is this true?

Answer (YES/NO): YES